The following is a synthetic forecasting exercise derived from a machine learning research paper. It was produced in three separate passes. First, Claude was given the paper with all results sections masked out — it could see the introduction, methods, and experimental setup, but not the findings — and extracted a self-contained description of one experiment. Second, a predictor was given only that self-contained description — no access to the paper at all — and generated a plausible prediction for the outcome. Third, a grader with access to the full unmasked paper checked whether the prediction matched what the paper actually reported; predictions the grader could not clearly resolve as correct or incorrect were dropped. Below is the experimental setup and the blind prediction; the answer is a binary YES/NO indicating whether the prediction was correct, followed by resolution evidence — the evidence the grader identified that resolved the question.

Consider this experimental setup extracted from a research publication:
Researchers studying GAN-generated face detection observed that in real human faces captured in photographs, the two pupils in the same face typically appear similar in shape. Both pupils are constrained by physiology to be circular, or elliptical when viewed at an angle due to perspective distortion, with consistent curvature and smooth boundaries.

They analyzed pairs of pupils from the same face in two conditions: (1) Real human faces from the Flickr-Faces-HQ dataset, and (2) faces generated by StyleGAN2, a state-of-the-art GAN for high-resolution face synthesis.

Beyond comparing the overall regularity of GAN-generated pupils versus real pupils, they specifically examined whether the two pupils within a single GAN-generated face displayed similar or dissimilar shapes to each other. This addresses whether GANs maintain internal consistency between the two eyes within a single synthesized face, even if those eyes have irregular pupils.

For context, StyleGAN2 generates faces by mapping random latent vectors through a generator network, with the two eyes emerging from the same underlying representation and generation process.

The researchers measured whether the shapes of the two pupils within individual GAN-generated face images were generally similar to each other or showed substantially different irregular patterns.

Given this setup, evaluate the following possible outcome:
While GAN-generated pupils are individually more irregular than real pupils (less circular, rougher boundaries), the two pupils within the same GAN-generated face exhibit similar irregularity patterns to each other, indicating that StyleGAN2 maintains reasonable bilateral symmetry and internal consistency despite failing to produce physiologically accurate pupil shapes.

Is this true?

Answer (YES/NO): NO